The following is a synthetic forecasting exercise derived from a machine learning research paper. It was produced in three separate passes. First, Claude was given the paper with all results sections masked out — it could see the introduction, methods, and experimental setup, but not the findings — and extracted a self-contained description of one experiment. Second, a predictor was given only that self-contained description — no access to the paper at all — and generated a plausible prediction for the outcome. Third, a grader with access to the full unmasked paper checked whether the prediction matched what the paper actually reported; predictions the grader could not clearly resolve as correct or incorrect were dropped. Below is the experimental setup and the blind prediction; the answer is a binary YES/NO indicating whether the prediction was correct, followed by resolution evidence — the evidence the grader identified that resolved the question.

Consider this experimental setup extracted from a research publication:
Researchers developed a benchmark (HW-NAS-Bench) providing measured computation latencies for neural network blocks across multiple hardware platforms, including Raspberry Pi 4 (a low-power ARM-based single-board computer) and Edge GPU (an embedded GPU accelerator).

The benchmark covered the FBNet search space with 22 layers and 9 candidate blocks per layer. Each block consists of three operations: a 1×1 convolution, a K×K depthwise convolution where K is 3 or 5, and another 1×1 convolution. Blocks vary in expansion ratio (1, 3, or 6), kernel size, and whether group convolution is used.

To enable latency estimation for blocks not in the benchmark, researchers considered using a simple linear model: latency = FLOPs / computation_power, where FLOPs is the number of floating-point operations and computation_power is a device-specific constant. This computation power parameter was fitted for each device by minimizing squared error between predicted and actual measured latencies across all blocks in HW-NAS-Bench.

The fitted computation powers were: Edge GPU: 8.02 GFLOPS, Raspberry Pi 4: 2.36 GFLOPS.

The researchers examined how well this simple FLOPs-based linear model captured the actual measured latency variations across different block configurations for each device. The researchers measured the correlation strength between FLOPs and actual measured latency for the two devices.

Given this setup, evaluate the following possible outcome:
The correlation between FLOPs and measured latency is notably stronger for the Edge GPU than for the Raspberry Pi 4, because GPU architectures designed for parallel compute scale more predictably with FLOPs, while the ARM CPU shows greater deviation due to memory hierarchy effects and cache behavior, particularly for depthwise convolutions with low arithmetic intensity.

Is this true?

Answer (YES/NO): NO